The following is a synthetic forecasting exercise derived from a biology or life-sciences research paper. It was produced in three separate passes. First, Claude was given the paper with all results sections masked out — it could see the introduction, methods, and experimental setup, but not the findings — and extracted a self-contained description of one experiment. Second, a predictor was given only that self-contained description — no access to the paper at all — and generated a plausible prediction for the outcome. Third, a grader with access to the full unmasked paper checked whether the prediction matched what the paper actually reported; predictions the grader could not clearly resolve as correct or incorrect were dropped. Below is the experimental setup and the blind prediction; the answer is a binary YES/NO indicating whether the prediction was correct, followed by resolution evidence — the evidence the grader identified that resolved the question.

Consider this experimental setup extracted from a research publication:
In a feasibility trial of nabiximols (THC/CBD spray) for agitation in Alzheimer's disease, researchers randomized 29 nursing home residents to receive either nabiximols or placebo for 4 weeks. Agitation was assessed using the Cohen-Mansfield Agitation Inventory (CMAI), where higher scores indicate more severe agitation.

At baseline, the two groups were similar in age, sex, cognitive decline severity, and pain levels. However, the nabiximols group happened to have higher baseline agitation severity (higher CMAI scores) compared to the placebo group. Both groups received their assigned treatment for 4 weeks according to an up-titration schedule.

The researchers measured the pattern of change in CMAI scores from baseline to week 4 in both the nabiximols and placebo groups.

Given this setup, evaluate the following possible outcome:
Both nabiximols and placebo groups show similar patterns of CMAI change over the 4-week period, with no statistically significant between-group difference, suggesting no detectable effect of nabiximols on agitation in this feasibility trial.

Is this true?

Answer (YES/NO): YES